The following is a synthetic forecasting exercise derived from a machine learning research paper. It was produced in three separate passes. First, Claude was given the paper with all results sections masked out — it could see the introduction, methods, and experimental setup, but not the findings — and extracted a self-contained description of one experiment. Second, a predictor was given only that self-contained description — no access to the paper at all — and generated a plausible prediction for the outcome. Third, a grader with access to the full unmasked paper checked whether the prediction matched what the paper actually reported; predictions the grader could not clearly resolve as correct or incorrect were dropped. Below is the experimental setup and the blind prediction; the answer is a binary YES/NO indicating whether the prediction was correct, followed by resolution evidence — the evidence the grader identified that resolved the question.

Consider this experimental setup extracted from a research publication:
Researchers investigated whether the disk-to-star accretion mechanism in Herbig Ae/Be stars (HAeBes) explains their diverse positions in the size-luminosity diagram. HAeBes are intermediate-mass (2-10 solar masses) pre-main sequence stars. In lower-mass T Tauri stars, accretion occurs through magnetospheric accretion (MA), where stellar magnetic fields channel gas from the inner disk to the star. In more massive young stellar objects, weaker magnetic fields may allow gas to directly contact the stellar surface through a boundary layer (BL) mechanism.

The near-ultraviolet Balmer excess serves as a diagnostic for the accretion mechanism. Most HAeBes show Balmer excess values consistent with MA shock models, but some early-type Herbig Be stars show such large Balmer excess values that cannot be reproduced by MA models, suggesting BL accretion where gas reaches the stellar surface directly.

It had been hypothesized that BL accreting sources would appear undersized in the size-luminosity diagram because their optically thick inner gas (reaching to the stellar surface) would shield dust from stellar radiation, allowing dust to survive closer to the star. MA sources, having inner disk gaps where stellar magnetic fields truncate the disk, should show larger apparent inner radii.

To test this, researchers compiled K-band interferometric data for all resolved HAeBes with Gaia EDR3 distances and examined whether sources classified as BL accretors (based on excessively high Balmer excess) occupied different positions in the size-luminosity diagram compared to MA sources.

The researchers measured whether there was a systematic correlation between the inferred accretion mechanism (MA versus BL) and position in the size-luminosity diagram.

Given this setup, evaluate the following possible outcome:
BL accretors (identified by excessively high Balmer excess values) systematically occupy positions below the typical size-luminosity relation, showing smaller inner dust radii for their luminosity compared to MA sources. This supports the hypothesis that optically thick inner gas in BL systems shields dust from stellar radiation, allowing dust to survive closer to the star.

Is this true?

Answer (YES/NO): NO